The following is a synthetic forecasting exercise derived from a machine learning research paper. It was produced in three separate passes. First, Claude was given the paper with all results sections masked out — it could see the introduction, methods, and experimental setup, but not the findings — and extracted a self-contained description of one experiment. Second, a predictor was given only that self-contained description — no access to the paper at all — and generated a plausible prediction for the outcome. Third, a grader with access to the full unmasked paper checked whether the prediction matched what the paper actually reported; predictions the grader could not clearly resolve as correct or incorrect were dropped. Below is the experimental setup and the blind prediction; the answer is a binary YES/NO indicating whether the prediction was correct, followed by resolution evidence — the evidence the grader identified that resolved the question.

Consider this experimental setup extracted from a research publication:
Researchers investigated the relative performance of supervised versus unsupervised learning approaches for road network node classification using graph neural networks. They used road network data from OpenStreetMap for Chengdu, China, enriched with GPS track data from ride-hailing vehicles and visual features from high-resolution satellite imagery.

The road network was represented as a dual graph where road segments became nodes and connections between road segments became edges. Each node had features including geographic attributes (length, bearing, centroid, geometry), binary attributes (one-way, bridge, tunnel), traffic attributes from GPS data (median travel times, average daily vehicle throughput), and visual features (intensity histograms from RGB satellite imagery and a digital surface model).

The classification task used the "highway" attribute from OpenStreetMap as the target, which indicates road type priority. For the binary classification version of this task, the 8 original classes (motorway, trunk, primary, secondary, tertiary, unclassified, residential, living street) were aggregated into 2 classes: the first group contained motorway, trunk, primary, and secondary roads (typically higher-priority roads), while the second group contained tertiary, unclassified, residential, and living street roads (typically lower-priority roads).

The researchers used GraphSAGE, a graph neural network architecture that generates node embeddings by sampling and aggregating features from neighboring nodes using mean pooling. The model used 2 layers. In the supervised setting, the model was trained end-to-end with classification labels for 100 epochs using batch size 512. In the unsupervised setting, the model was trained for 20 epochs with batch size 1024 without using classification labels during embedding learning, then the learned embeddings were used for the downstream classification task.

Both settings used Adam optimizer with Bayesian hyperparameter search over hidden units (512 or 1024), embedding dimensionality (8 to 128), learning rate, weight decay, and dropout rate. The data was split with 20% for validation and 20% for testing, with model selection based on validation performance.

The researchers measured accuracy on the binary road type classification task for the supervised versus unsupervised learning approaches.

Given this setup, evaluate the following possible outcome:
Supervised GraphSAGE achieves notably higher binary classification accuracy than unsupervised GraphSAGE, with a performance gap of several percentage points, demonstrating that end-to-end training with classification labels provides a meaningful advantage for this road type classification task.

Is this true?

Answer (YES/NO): NO